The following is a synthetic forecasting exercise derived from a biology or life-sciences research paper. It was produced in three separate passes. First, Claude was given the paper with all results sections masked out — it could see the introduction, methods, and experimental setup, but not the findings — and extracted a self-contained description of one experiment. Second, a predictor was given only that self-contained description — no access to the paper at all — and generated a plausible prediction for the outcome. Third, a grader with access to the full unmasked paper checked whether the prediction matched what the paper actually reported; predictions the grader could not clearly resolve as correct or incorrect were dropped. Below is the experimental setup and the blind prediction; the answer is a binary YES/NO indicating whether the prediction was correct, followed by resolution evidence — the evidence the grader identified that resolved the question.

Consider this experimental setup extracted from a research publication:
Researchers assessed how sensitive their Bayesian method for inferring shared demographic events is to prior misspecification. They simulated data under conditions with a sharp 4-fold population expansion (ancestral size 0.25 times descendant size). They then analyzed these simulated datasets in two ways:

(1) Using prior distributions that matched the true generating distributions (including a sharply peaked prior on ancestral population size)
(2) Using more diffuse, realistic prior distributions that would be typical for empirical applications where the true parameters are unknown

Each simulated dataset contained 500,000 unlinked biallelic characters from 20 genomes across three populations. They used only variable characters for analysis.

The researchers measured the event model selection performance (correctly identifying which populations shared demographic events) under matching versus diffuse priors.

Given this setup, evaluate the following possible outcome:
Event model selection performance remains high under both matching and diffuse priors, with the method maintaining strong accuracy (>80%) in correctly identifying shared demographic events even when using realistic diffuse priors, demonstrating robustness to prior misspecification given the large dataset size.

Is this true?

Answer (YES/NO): NO